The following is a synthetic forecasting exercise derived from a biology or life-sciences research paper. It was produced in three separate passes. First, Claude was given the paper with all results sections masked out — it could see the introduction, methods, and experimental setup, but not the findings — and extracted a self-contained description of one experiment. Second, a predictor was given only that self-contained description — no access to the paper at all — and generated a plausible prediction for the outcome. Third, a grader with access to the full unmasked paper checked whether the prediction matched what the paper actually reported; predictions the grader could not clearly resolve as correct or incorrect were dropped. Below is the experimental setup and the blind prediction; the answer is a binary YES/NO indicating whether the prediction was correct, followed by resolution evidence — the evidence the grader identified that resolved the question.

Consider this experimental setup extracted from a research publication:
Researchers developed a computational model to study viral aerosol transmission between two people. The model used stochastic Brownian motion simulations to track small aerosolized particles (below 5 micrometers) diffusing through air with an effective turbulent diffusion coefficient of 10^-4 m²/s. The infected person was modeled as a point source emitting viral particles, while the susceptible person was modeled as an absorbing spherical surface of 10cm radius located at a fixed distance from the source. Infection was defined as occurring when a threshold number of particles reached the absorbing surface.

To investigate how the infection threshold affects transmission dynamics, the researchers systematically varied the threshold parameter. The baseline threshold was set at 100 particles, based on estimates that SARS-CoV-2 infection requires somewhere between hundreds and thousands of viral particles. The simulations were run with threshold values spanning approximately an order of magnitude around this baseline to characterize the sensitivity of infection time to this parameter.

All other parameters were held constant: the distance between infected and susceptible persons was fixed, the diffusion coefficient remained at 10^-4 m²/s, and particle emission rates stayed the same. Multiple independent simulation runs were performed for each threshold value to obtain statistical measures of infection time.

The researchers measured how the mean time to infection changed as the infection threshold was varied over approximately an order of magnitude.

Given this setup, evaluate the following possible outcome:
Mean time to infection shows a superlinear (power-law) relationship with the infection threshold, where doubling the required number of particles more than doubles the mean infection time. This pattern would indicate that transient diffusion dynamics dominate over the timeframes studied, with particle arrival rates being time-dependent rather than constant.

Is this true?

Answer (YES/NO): NO